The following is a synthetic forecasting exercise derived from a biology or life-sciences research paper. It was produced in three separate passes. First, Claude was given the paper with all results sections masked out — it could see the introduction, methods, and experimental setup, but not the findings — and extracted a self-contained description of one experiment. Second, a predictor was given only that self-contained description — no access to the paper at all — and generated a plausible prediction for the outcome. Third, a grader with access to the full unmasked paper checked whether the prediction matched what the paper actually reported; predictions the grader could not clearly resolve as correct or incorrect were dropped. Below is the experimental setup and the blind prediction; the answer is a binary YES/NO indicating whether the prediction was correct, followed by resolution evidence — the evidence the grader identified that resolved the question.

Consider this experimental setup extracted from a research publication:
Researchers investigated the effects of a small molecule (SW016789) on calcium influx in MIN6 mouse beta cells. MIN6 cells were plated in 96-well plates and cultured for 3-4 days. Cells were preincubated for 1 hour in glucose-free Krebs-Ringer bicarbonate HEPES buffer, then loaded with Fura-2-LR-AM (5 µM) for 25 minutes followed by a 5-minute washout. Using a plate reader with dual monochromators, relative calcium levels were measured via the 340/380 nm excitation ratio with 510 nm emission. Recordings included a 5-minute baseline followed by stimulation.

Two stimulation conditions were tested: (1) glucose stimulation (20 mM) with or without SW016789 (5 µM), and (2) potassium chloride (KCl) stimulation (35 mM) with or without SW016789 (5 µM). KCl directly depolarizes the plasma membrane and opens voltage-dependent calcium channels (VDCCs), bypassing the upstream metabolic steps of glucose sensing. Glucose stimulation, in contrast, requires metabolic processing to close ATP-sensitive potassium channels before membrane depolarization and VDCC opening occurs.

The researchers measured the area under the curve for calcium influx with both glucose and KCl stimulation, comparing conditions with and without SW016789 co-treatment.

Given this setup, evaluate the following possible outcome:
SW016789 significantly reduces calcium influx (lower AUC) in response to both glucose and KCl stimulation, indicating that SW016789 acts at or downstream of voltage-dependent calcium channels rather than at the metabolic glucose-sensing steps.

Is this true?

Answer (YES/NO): NO